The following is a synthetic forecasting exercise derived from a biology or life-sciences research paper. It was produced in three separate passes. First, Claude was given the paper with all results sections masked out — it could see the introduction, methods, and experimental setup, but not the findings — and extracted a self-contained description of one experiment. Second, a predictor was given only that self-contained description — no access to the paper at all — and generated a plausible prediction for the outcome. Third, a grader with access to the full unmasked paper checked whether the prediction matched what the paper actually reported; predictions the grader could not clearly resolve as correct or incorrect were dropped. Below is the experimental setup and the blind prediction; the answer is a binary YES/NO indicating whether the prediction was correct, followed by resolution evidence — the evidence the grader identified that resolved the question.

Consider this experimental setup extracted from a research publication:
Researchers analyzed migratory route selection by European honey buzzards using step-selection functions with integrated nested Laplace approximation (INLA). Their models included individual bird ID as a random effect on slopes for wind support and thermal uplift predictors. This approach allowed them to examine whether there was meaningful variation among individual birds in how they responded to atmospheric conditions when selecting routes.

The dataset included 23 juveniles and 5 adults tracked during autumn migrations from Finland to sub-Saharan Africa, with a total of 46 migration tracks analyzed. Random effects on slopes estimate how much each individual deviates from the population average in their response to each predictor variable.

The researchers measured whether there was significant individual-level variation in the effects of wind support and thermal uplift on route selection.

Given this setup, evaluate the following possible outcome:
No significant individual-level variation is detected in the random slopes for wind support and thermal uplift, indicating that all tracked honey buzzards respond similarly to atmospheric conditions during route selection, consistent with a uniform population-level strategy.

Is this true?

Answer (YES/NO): YES